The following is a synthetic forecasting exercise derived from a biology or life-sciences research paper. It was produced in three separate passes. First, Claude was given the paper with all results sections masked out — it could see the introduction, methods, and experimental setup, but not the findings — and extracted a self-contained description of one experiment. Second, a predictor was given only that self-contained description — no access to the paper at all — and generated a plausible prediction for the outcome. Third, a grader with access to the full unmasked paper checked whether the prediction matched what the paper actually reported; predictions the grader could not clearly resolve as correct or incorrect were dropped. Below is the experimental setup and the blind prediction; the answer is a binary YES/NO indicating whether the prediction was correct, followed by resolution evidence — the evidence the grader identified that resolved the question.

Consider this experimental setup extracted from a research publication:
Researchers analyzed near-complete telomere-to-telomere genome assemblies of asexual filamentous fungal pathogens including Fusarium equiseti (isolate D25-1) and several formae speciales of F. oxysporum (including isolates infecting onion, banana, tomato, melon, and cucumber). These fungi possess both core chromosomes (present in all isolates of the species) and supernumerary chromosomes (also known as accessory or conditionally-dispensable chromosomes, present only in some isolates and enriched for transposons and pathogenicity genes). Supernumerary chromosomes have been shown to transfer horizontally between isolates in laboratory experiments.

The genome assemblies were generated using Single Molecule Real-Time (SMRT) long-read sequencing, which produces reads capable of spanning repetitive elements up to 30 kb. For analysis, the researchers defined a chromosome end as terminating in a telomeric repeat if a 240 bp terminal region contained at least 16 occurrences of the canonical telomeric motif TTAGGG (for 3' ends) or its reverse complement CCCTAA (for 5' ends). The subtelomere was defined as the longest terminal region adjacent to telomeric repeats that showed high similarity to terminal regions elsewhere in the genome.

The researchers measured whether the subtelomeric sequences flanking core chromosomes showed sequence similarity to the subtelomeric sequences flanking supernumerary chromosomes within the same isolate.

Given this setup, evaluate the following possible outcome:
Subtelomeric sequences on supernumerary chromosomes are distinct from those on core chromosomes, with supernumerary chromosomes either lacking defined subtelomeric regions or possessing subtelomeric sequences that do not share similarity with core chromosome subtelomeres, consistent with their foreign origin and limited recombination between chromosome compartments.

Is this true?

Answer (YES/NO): NO